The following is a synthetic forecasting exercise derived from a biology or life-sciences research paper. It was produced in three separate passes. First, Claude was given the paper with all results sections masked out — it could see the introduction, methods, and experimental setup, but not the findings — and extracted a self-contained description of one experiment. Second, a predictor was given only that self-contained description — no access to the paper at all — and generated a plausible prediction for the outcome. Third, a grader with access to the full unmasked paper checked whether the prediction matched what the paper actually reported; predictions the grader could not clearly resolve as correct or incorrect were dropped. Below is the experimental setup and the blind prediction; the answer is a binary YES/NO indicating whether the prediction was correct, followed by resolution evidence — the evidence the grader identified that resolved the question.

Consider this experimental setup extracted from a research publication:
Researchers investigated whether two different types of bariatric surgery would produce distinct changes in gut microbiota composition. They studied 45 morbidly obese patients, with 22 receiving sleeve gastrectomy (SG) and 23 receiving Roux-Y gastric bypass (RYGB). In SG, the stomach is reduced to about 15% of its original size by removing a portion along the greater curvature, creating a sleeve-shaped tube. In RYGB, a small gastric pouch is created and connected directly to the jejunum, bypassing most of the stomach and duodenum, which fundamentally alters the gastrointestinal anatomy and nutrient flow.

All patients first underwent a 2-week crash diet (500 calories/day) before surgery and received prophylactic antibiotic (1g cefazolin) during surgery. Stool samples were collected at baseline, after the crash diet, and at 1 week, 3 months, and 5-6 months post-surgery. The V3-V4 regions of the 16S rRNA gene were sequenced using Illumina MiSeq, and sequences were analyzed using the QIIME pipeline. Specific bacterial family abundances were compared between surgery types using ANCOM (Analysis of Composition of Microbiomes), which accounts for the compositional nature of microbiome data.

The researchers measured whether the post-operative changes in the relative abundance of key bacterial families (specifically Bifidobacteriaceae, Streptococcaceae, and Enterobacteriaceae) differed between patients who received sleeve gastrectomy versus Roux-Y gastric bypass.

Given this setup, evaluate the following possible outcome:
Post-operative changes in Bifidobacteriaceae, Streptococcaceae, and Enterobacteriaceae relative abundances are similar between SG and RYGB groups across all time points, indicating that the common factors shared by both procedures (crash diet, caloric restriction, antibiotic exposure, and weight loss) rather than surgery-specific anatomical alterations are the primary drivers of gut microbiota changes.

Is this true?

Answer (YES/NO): YES